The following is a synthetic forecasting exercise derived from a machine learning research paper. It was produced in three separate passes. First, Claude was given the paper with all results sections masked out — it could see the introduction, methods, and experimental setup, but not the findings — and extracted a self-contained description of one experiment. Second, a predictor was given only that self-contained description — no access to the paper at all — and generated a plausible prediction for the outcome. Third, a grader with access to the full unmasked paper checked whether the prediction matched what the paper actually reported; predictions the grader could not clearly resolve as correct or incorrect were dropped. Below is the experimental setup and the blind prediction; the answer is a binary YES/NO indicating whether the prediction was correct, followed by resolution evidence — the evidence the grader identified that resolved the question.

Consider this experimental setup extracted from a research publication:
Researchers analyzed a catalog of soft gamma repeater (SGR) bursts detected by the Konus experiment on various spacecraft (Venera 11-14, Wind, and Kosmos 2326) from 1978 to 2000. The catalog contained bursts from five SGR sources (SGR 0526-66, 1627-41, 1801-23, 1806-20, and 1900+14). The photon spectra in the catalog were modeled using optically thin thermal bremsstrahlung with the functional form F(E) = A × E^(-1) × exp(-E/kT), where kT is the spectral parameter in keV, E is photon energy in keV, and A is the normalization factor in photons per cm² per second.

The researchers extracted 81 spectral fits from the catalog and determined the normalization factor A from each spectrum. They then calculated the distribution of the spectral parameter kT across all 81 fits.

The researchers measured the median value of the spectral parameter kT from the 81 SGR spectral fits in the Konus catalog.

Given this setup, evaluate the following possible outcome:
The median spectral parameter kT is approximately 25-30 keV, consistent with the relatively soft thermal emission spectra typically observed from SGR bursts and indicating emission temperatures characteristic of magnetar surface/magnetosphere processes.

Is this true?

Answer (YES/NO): NO